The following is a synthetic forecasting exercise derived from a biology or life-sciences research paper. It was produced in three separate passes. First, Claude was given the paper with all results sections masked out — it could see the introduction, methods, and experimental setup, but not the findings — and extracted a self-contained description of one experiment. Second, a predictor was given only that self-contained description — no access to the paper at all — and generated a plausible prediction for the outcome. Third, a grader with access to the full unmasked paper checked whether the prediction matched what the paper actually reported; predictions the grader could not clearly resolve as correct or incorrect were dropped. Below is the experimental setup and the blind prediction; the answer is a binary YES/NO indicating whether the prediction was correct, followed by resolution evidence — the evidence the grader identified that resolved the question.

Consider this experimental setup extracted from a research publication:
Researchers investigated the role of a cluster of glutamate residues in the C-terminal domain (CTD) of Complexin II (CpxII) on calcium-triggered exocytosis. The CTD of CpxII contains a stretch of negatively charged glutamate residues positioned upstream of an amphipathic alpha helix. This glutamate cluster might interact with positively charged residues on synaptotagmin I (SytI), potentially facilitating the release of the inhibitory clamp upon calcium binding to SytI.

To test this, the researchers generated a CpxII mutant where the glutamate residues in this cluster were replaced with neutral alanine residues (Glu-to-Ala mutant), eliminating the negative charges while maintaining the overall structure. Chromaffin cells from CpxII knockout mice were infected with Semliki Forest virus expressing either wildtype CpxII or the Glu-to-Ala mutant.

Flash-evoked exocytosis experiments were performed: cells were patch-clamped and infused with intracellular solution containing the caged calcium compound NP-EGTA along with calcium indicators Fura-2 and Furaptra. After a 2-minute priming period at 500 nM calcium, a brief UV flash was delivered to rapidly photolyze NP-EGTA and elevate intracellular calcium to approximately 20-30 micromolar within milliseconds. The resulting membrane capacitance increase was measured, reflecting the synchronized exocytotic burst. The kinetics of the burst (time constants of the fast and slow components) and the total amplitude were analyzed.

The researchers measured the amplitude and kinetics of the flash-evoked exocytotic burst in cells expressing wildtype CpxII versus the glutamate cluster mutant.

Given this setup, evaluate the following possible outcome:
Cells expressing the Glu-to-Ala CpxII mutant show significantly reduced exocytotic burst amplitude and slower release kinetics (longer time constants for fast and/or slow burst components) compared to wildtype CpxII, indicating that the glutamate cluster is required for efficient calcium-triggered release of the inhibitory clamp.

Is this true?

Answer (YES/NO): YES